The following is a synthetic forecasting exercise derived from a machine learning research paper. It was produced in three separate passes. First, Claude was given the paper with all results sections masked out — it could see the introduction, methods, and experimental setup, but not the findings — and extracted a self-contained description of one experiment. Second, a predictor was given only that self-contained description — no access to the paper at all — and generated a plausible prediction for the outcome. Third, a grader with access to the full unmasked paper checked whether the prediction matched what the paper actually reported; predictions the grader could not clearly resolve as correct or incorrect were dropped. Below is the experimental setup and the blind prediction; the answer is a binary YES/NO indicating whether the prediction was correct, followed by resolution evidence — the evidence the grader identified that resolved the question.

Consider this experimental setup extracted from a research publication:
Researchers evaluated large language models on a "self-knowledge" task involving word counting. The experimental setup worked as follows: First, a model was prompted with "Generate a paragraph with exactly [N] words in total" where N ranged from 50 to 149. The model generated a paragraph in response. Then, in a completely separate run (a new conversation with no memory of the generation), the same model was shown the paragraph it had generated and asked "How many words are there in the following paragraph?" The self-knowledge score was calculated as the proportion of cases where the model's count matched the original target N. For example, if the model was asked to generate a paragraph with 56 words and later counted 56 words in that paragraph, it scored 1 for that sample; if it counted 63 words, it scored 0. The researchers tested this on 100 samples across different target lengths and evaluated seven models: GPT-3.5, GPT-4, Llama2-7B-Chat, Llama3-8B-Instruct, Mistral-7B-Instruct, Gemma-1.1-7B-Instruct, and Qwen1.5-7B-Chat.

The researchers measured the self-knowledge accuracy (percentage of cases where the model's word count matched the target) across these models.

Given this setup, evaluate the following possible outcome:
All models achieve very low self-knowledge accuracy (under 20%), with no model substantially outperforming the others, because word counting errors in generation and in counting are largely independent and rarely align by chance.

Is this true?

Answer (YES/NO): YES